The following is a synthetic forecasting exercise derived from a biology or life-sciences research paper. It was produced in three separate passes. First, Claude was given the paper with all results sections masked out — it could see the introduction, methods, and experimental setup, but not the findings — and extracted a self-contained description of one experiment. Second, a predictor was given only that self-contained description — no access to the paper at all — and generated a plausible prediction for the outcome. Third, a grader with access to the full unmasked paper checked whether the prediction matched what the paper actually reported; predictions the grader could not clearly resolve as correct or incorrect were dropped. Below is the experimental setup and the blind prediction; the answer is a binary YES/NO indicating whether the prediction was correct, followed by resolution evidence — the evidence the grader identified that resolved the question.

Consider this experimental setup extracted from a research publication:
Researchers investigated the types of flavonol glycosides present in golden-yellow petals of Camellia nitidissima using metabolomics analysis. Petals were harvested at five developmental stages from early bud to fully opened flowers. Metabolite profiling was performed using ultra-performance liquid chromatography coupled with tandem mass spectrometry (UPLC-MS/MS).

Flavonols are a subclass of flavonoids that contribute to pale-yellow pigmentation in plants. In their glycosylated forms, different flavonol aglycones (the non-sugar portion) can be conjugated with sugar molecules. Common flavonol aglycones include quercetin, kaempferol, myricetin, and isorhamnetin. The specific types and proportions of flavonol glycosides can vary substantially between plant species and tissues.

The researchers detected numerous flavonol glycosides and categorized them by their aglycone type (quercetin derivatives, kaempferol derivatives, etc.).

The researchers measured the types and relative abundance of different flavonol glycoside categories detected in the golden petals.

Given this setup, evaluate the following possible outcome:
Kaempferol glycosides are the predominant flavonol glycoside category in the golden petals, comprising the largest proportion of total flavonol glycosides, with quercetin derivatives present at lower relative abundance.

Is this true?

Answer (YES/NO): NO